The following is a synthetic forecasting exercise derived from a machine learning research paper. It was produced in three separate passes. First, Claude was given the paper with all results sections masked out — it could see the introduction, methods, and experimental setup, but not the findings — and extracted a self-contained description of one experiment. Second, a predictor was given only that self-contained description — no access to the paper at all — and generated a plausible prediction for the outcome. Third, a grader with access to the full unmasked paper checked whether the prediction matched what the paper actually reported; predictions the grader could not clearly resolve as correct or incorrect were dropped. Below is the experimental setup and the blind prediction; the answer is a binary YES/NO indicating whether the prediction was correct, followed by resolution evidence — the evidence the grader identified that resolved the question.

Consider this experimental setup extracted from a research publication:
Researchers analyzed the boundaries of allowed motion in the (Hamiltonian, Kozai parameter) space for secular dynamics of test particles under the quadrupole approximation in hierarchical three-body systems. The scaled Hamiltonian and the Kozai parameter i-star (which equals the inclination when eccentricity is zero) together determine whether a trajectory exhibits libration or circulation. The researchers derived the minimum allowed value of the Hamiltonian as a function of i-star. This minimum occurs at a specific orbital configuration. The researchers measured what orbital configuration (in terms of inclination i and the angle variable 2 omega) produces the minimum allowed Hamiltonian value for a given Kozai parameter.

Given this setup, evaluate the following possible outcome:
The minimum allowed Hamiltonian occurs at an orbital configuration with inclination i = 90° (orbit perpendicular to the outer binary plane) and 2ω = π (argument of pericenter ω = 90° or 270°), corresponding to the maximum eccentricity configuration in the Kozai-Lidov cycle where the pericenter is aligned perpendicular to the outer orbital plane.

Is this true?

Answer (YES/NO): NO